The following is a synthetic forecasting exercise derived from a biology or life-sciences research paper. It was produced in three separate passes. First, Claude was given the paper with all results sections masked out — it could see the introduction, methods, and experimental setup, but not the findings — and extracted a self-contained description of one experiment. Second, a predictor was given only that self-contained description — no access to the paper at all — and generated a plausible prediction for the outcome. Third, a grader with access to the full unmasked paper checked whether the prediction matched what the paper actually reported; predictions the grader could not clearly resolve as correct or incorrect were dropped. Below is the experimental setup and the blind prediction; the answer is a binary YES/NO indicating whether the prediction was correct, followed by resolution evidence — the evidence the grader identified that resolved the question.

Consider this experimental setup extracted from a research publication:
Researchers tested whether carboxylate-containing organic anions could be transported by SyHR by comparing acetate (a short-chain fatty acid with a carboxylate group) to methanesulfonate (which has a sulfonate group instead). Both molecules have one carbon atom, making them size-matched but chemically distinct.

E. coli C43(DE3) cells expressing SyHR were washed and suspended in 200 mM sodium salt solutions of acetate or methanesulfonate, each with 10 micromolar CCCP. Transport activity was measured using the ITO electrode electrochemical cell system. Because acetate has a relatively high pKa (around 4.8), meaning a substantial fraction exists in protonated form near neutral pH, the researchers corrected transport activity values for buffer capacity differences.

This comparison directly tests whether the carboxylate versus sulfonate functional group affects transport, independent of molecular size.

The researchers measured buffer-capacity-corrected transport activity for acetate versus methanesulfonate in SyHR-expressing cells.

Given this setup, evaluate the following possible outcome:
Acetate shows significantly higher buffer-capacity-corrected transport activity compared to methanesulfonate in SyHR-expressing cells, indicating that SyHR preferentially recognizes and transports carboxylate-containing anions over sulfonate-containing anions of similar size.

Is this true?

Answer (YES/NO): NO